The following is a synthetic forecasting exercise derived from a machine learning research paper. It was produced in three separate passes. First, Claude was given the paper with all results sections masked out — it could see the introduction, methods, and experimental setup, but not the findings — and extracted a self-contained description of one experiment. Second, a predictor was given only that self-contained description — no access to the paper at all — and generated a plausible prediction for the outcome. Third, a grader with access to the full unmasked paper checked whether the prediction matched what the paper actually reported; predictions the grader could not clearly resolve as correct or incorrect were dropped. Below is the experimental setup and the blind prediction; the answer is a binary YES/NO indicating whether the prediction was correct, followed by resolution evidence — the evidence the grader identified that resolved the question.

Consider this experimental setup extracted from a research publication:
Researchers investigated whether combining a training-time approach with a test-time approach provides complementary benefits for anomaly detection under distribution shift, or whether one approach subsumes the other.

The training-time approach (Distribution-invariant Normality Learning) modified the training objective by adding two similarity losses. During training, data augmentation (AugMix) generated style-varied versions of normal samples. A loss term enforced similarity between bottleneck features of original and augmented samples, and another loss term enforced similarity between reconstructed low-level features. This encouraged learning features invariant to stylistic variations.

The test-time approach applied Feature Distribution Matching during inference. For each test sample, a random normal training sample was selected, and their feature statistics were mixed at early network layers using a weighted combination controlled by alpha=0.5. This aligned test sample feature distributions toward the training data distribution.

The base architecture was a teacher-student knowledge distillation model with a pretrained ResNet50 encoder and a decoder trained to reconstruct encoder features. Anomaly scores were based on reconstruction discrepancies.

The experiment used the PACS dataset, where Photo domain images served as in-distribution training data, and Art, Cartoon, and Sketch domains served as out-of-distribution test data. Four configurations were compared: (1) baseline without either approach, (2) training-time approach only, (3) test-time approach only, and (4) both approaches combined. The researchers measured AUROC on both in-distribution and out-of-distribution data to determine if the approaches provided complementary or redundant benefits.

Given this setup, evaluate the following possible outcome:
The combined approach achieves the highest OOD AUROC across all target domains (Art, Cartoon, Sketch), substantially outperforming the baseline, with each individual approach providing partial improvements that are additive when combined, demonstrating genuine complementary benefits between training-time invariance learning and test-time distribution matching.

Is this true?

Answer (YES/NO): YES